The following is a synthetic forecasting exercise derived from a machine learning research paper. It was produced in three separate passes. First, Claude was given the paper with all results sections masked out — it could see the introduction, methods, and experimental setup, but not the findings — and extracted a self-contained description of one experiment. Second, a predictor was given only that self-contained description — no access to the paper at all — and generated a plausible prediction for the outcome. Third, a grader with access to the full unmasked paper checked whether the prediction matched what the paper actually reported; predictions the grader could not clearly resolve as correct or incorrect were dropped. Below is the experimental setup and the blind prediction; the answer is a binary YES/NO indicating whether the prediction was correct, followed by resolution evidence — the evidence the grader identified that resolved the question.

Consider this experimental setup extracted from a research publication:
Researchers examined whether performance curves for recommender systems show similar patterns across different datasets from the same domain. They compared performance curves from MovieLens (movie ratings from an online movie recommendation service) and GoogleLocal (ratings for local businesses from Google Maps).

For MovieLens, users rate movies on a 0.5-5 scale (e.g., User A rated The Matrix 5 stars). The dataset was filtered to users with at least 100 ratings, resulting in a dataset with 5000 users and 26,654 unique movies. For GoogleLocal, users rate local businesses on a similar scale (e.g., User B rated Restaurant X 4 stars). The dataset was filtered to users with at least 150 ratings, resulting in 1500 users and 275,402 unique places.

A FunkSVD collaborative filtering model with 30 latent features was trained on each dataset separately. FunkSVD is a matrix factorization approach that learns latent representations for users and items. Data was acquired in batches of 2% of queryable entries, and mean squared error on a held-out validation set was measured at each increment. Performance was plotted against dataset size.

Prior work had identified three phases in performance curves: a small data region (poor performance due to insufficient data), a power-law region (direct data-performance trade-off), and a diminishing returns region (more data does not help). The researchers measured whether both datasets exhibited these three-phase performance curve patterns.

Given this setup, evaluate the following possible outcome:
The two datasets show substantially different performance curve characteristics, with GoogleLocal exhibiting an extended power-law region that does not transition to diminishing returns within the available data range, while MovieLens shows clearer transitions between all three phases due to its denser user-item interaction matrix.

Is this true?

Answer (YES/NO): NO